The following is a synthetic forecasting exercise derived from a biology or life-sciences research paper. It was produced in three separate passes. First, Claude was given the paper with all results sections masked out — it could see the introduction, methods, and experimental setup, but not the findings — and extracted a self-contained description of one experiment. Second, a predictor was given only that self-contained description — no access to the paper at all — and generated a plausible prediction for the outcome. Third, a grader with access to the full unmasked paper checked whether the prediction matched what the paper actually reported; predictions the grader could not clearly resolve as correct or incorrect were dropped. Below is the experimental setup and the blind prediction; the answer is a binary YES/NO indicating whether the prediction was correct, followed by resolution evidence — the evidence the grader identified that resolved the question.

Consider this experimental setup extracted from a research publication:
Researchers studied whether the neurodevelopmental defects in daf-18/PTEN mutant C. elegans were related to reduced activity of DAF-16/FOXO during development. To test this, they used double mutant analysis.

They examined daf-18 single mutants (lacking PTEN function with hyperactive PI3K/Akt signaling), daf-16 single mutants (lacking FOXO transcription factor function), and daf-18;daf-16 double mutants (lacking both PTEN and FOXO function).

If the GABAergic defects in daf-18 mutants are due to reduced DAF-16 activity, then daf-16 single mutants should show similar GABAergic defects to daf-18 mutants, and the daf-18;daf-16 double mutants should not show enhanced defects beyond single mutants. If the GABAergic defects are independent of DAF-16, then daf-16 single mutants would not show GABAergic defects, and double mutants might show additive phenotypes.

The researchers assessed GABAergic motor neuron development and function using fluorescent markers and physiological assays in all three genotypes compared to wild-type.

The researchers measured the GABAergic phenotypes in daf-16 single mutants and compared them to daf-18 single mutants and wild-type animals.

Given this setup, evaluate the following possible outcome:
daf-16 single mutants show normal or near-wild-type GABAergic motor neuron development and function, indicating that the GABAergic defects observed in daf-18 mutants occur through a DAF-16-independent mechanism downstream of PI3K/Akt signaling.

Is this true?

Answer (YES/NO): NO